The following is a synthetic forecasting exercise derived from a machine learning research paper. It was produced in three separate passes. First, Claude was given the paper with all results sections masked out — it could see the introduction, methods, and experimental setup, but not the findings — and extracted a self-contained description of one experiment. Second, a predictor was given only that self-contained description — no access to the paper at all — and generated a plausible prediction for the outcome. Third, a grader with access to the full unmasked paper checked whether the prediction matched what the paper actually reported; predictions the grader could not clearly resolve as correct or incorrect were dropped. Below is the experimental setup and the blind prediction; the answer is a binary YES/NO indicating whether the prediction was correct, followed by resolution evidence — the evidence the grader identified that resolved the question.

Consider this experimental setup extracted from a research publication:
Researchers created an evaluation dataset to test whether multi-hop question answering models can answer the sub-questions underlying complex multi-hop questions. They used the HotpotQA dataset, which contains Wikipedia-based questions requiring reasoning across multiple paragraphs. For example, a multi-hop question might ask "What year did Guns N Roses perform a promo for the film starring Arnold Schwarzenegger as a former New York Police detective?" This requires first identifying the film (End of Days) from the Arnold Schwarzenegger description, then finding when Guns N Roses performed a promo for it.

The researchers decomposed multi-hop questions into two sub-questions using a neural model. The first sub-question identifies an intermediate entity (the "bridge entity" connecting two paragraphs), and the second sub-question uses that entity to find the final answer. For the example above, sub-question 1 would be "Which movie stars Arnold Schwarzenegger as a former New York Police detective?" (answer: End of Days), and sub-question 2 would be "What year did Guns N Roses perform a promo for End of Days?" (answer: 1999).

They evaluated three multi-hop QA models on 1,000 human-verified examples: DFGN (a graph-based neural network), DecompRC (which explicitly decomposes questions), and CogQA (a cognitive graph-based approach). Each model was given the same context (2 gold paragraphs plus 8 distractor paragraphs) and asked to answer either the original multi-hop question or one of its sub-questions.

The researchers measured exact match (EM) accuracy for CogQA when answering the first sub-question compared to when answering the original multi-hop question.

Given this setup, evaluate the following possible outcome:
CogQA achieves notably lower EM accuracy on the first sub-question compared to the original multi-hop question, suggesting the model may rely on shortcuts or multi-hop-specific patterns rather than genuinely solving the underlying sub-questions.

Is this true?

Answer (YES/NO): NO